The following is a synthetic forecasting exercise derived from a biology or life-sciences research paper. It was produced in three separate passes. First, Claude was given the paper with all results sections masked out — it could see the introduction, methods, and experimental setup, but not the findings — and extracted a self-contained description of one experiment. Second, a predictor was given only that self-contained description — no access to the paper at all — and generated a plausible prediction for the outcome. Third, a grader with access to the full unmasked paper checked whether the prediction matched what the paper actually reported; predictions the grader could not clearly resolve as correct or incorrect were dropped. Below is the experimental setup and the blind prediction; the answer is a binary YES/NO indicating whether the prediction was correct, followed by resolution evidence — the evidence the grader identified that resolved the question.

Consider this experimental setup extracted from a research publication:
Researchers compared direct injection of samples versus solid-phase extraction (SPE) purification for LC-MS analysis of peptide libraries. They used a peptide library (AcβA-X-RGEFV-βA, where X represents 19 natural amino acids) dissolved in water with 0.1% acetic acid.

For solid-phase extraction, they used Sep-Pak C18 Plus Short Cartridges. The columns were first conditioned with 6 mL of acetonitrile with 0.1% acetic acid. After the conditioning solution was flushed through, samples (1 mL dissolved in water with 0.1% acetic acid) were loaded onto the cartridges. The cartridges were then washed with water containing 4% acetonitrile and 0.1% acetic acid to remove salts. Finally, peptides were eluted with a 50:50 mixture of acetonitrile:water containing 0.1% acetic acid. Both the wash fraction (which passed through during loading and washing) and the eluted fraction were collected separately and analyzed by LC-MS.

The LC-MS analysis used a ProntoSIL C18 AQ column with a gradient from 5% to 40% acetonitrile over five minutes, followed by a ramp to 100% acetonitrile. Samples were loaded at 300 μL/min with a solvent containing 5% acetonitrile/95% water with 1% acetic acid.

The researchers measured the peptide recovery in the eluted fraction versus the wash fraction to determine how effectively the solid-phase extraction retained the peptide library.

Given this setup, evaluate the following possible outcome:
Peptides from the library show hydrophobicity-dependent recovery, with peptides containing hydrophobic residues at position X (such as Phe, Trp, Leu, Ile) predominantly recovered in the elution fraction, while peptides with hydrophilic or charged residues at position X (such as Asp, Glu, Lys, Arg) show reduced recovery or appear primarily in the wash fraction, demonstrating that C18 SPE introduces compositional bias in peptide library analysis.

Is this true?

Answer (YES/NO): YES